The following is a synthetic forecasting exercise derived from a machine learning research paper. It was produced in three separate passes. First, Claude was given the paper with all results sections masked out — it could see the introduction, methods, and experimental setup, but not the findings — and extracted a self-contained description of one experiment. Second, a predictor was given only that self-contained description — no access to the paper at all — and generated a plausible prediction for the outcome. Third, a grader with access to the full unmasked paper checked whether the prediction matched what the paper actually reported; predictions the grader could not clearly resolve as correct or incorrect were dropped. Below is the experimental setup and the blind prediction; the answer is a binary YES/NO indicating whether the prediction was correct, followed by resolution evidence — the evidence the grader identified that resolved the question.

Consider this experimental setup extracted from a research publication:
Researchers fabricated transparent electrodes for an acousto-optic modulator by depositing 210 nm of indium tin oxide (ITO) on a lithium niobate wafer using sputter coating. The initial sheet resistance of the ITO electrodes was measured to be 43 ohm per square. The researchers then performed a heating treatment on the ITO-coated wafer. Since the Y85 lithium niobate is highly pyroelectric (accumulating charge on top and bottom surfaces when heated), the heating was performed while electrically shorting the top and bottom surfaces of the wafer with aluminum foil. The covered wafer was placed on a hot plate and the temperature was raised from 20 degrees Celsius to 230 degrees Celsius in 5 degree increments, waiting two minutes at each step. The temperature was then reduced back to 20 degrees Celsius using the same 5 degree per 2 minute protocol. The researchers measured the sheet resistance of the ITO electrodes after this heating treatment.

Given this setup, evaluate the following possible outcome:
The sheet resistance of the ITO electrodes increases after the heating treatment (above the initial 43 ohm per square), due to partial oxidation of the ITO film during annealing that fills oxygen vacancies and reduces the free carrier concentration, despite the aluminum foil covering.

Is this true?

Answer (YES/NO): NO